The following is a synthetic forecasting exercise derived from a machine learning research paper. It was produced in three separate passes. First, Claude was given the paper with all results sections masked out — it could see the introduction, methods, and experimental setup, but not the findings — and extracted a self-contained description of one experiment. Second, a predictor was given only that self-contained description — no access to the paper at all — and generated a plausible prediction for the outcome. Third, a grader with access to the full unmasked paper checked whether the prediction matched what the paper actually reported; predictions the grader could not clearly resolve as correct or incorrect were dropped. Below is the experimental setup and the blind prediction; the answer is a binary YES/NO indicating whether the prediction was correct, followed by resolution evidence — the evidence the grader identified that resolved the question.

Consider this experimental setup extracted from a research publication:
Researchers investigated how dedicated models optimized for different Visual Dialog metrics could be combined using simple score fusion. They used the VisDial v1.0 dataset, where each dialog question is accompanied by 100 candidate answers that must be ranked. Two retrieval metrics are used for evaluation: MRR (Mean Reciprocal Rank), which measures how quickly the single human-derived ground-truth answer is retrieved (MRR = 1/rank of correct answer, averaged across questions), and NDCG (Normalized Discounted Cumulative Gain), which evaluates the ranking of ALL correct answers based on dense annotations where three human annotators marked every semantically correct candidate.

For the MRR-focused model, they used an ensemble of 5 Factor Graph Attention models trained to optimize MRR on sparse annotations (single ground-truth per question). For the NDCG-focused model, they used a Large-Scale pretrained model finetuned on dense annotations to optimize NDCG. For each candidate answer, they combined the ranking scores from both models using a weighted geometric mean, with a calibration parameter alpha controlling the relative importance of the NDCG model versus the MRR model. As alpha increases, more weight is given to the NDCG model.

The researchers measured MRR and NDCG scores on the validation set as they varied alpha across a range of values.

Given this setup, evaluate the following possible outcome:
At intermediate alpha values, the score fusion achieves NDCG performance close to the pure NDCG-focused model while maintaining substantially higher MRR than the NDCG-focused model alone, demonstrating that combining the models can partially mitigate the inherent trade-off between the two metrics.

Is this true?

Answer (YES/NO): YES